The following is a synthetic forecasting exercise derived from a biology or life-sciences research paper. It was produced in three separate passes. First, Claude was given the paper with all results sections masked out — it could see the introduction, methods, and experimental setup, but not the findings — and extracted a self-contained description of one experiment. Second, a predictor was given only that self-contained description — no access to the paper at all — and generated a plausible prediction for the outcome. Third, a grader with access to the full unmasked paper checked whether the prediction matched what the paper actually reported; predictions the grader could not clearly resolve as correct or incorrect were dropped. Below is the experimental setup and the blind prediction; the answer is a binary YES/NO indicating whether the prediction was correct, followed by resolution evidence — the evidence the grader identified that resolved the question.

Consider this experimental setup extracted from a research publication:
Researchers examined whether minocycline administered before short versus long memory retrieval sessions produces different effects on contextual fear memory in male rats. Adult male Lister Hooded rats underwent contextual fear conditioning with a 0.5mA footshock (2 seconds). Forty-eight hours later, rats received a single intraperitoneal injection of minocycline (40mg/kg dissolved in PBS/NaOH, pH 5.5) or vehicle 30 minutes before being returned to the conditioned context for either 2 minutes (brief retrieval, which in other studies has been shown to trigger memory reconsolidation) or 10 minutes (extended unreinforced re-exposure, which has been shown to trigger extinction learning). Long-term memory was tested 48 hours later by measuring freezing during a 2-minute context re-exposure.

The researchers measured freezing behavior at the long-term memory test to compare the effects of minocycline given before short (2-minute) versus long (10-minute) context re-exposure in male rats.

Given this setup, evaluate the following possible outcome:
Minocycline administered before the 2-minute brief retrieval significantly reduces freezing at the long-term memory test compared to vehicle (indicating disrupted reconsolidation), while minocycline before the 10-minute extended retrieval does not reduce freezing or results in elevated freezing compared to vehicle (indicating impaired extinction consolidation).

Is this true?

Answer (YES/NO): NO